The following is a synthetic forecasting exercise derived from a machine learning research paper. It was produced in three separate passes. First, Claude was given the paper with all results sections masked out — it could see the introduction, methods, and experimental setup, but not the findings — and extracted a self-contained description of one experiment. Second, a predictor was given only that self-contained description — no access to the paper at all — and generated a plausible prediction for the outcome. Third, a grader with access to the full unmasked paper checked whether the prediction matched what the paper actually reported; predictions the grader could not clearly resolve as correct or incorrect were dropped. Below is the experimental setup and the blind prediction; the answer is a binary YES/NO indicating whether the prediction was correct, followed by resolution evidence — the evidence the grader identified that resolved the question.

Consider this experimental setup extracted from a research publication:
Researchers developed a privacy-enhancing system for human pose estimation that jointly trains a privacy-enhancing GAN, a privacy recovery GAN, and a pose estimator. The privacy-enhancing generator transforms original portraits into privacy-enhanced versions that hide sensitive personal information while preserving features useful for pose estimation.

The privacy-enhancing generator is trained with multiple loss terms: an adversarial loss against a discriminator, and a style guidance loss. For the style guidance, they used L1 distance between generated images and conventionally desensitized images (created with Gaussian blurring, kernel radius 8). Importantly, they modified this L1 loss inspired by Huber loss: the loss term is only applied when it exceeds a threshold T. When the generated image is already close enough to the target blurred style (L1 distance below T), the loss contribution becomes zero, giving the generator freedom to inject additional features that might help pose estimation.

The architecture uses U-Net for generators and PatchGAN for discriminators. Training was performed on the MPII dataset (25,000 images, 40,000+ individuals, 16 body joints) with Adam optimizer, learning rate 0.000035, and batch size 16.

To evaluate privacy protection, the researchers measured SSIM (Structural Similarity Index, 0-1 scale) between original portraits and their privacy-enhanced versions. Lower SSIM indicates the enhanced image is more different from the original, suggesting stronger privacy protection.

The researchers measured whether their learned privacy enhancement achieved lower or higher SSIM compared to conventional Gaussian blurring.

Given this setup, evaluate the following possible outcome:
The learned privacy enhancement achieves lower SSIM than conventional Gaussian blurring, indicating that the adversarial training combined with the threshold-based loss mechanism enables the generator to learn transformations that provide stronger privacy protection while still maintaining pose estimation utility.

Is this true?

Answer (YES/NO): NO